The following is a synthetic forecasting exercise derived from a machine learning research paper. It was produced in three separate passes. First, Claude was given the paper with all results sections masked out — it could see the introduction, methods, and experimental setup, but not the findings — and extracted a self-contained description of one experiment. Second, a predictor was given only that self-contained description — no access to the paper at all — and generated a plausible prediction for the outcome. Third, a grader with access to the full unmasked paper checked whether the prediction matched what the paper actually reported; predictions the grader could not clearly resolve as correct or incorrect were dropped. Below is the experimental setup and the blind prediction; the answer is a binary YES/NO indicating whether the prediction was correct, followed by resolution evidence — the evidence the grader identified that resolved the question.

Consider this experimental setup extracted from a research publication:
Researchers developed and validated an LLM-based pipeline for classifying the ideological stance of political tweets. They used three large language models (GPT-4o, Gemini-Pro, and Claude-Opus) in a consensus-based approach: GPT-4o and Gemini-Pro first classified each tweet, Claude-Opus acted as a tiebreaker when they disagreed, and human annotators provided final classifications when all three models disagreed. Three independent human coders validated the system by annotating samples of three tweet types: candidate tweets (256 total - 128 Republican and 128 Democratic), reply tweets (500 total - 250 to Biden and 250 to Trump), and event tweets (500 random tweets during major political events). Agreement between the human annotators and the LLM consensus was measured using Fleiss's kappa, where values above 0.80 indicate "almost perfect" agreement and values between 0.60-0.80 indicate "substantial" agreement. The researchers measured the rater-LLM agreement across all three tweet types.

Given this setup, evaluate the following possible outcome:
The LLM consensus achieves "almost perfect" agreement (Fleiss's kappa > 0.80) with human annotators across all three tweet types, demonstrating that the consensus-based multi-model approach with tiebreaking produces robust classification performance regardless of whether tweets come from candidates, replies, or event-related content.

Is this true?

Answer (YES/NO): YES